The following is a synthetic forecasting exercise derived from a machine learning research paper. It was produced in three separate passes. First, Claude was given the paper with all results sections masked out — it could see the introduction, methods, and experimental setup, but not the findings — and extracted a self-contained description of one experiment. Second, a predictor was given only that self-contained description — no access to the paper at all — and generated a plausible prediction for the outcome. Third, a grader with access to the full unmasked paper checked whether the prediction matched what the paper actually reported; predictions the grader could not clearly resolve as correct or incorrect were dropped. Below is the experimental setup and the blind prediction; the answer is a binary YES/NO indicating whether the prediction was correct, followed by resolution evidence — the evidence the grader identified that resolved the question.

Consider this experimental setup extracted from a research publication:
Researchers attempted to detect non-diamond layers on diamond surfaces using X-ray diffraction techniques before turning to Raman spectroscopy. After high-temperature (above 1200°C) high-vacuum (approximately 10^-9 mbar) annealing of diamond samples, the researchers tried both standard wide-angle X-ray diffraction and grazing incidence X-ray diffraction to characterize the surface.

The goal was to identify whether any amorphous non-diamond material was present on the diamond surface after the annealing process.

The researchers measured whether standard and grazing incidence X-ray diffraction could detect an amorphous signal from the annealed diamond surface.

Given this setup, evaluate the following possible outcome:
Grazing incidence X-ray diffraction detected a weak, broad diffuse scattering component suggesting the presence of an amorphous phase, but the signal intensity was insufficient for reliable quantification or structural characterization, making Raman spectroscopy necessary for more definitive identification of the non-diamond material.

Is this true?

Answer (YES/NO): NO